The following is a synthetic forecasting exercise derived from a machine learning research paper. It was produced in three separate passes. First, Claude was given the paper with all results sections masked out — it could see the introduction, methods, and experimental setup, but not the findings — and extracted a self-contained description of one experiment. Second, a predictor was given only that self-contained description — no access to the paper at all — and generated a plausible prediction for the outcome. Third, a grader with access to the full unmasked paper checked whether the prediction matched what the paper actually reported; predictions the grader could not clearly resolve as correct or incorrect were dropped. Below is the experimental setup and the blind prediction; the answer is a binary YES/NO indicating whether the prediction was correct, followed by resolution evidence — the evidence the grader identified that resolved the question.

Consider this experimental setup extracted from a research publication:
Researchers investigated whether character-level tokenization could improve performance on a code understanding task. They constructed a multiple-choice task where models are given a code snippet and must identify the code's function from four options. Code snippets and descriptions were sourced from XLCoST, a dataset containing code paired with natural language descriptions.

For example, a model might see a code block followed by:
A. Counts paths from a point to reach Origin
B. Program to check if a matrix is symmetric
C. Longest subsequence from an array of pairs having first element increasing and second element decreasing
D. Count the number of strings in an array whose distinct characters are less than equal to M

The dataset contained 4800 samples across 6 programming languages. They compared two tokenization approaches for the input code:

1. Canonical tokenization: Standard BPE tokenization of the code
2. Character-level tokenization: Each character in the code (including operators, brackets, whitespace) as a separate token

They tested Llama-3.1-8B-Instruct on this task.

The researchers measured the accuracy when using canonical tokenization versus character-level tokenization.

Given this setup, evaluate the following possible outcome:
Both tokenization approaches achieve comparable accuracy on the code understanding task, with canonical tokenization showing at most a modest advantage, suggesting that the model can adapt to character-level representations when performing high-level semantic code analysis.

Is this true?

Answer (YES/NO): NO